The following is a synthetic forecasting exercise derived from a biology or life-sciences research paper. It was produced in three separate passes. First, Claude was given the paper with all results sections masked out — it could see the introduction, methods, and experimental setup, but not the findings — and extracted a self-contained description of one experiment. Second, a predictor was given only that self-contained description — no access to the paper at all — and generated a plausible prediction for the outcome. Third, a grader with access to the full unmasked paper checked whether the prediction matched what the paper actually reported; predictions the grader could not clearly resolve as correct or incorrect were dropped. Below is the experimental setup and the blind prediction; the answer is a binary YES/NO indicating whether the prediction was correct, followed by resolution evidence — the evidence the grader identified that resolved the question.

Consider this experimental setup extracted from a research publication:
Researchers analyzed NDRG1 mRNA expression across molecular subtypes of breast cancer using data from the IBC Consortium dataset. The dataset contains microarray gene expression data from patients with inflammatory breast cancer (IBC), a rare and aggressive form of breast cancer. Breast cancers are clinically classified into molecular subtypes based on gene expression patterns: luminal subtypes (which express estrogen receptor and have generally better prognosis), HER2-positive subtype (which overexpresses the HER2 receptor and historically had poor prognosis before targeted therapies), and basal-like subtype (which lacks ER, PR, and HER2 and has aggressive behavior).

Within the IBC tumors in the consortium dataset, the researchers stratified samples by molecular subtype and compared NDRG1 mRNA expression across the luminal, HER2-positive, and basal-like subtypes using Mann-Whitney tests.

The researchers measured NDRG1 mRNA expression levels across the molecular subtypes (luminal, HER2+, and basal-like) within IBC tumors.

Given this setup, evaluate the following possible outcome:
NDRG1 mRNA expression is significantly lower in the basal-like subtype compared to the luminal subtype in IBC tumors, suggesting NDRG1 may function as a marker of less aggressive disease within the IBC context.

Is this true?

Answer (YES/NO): NO